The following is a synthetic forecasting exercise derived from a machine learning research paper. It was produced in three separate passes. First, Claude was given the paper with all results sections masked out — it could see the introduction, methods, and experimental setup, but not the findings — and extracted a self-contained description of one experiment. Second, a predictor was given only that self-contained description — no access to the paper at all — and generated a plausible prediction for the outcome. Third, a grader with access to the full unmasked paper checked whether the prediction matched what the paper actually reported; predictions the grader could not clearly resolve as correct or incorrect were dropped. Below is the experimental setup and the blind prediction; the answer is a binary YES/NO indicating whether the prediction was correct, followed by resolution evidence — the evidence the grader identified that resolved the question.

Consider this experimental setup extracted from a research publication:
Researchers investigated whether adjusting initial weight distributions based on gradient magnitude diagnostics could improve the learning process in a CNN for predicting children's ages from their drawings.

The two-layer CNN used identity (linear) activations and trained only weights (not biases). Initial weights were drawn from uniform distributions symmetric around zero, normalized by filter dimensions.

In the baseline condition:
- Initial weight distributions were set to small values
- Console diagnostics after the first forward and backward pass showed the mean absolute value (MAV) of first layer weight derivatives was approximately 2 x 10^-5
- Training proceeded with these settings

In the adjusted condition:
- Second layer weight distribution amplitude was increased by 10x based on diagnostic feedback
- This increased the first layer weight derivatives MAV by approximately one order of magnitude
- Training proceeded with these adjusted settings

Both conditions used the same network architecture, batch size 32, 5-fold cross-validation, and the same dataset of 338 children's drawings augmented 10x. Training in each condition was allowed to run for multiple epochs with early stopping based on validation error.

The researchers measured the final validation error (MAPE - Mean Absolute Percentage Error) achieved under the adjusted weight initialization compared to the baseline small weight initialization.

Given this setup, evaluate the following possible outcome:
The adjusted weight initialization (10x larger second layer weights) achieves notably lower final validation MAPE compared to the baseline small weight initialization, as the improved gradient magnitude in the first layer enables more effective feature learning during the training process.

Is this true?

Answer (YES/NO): YES